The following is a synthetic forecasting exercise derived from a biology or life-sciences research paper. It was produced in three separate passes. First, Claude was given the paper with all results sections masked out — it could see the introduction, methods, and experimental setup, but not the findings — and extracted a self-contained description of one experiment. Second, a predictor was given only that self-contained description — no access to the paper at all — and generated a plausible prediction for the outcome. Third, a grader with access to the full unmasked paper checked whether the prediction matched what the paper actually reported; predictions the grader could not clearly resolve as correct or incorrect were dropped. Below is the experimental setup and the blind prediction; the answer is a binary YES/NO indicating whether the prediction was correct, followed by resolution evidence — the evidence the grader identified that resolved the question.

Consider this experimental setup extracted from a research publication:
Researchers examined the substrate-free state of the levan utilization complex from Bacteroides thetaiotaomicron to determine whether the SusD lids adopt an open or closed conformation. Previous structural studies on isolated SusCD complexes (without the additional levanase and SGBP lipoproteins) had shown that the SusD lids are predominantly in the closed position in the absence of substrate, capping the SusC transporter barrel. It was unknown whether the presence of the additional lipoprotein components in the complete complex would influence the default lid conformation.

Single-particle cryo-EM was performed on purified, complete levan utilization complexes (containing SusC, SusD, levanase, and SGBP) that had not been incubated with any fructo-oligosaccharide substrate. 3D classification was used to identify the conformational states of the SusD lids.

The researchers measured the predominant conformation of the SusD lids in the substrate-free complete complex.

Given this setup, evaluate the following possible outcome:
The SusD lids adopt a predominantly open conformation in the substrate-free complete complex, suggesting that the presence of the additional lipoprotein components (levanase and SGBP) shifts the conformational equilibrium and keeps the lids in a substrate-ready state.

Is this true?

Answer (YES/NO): YES